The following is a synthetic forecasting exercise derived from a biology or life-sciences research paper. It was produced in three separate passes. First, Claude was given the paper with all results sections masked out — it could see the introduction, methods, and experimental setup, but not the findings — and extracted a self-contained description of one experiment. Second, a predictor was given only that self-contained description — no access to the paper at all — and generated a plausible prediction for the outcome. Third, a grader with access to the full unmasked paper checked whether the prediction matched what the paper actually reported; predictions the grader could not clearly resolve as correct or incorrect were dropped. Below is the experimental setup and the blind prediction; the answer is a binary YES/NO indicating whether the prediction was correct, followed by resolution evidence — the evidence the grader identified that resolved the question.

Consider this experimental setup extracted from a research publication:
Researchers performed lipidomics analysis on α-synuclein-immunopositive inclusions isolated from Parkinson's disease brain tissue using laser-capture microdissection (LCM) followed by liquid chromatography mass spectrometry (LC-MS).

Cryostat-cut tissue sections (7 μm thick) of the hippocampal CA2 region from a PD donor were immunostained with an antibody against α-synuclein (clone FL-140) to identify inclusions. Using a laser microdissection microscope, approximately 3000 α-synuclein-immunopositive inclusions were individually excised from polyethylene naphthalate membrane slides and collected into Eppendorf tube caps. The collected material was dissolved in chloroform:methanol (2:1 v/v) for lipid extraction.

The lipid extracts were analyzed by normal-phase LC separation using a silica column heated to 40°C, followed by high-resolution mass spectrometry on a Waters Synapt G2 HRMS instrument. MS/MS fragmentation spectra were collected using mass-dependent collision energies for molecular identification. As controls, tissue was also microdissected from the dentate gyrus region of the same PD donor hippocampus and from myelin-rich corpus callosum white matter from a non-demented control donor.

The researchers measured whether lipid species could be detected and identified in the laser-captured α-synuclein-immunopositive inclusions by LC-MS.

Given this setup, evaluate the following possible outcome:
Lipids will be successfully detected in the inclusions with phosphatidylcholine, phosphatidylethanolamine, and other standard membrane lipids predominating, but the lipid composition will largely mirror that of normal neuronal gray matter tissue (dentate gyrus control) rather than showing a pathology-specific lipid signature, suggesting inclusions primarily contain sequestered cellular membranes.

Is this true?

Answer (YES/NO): YES